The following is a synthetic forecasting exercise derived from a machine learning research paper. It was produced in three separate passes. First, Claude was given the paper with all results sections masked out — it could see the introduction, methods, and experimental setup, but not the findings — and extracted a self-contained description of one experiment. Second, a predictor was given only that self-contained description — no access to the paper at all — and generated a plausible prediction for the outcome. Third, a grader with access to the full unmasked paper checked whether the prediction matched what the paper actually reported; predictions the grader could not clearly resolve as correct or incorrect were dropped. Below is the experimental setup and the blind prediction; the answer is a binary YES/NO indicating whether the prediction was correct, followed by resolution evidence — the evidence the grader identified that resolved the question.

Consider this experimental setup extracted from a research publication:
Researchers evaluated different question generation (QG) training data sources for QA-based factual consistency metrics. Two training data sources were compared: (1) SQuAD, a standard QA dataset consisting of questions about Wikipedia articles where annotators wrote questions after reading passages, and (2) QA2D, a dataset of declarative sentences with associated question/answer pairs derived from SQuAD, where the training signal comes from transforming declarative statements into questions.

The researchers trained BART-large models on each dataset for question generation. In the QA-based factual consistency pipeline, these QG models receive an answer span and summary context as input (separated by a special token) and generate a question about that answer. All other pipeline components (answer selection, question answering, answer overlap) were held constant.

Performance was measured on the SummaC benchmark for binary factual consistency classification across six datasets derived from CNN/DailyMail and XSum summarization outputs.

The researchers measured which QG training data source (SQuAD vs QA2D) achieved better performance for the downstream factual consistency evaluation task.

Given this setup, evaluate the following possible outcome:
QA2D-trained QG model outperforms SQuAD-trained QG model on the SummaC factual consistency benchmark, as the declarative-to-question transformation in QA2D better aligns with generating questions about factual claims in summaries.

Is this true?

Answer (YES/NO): YES